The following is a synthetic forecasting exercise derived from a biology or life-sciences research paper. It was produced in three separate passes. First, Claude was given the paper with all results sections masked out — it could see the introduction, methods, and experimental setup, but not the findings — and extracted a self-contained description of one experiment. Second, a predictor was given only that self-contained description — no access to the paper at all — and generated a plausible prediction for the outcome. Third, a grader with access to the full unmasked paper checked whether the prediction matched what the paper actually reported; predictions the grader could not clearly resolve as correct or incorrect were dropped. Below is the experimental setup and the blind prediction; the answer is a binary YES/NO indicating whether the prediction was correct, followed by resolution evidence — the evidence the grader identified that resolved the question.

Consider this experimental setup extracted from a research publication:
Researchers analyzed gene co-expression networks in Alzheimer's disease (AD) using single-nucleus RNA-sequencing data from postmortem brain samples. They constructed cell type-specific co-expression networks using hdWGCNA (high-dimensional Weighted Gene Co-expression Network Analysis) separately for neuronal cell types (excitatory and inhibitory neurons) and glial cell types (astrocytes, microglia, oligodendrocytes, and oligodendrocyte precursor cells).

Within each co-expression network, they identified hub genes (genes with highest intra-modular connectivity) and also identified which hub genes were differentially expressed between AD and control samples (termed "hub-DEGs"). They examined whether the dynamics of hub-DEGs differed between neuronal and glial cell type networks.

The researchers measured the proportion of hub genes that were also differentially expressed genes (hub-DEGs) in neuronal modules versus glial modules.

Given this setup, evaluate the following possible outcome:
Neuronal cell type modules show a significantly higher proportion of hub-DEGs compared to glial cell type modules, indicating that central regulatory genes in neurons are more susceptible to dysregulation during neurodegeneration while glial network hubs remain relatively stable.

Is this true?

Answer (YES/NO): YES